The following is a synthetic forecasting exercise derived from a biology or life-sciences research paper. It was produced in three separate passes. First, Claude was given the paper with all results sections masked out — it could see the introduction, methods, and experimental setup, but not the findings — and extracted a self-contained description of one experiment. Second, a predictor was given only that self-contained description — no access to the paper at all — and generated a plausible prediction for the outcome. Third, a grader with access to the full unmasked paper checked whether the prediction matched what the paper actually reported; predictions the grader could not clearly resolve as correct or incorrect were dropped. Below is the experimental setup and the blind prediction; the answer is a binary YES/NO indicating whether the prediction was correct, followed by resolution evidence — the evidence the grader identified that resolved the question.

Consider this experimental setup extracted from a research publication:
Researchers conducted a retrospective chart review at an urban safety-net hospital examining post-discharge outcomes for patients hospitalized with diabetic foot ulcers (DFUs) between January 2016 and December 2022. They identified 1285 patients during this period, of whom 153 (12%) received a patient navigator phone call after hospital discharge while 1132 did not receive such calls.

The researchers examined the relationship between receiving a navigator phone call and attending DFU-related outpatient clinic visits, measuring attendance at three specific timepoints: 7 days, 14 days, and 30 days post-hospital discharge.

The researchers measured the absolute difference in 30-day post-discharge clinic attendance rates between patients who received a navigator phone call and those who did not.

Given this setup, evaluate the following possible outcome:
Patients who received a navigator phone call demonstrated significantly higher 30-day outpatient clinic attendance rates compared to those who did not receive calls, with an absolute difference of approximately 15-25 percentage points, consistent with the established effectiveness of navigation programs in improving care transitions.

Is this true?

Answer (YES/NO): NO